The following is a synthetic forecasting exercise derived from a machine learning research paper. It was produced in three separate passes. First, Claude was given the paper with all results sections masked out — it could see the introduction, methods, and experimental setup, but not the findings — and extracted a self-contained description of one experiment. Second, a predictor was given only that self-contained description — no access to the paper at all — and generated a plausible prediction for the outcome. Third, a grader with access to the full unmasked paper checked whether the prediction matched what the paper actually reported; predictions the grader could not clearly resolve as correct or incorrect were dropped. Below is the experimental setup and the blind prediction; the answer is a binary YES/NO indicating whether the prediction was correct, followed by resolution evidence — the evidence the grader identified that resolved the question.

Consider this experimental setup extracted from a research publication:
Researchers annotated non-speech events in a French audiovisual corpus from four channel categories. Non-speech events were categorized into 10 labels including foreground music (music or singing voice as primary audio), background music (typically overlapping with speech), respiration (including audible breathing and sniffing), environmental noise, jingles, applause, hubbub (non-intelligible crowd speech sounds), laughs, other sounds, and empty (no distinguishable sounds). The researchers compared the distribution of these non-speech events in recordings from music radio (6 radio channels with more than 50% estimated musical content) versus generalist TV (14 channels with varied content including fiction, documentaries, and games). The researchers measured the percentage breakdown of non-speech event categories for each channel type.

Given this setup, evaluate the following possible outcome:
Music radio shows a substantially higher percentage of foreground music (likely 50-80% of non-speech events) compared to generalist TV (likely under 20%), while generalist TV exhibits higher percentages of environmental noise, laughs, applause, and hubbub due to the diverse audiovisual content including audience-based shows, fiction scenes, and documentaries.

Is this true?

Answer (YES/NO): NO